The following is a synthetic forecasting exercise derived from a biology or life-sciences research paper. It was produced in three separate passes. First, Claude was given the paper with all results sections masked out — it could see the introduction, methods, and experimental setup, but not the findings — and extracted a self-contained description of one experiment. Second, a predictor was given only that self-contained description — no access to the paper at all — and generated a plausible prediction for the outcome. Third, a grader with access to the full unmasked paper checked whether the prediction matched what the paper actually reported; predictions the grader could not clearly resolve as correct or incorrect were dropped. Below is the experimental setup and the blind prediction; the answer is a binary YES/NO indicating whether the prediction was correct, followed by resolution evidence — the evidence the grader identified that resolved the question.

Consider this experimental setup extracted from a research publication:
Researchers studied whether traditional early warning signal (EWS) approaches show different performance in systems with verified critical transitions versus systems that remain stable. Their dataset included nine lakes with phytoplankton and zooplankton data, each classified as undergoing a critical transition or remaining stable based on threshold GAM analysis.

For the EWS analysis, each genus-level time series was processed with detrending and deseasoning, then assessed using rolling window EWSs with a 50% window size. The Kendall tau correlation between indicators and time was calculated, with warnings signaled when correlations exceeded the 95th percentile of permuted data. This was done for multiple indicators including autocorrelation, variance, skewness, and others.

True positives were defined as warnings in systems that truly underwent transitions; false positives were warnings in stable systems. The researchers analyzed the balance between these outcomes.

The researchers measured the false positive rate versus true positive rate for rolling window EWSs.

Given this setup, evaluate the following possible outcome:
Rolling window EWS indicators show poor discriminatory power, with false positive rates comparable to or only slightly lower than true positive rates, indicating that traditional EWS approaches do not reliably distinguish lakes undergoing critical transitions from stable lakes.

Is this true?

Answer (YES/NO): YES